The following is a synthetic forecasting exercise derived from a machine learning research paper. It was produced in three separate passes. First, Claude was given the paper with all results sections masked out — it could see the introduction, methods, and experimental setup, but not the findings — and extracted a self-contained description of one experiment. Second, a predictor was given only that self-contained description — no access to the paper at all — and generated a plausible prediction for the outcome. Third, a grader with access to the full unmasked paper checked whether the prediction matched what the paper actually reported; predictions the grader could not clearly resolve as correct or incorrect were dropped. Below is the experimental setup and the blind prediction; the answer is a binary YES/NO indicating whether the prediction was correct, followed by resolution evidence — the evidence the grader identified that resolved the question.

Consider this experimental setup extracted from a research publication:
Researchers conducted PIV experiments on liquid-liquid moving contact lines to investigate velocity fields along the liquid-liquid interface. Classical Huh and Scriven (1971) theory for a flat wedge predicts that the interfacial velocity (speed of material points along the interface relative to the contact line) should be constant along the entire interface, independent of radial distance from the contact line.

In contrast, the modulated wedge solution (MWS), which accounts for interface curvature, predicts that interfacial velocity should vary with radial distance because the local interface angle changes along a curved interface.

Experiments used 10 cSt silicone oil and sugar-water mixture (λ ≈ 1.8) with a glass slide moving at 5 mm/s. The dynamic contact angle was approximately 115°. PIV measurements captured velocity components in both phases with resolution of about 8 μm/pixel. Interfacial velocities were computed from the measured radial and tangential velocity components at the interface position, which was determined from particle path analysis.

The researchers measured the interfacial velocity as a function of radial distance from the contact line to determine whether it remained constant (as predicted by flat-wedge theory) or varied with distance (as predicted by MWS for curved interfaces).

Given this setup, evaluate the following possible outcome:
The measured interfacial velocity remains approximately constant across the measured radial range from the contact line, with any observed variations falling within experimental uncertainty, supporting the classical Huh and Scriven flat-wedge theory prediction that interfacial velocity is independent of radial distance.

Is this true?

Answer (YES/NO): NO